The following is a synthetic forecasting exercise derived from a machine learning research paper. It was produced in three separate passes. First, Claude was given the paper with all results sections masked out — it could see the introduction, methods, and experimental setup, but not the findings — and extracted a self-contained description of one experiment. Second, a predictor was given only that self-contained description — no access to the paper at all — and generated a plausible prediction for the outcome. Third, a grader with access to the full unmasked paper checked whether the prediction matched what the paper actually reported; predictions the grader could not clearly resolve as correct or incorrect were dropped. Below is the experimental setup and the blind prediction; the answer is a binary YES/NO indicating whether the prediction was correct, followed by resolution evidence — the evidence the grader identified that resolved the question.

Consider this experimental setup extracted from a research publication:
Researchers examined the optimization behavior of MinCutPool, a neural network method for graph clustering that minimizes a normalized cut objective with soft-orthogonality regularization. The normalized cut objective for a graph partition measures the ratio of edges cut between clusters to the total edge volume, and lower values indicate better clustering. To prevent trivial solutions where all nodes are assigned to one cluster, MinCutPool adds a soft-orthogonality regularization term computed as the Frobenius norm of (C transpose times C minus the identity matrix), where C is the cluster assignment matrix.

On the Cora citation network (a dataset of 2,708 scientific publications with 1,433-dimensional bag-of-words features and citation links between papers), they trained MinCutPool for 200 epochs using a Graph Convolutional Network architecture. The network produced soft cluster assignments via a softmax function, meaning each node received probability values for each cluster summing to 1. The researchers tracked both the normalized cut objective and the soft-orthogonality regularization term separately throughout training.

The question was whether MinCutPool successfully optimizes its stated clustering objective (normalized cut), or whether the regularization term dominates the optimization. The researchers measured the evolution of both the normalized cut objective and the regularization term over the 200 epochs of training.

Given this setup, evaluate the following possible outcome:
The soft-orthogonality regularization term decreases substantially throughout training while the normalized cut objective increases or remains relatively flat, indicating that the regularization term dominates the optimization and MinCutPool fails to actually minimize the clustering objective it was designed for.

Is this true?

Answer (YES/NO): YES